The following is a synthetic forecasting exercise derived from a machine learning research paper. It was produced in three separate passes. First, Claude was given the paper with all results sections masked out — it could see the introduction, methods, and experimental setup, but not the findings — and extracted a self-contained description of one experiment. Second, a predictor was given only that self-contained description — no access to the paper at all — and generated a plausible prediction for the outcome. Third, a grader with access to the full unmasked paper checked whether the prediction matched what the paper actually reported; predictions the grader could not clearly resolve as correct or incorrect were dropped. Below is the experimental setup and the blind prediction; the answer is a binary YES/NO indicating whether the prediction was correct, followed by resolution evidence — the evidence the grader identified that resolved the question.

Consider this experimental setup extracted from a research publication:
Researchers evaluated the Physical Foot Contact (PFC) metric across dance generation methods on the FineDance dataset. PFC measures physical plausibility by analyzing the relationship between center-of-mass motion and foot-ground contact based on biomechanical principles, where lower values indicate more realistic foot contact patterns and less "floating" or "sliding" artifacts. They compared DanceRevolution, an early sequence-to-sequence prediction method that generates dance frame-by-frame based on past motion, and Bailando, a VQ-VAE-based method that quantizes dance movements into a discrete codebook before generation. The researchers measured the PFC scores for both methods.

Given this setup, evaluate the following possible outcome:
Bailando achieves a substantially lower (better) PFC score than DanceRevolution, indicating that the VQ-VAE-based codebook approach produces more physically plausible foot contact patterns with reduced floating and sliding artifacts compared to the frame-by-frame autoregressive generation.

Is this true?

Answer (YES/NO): YES